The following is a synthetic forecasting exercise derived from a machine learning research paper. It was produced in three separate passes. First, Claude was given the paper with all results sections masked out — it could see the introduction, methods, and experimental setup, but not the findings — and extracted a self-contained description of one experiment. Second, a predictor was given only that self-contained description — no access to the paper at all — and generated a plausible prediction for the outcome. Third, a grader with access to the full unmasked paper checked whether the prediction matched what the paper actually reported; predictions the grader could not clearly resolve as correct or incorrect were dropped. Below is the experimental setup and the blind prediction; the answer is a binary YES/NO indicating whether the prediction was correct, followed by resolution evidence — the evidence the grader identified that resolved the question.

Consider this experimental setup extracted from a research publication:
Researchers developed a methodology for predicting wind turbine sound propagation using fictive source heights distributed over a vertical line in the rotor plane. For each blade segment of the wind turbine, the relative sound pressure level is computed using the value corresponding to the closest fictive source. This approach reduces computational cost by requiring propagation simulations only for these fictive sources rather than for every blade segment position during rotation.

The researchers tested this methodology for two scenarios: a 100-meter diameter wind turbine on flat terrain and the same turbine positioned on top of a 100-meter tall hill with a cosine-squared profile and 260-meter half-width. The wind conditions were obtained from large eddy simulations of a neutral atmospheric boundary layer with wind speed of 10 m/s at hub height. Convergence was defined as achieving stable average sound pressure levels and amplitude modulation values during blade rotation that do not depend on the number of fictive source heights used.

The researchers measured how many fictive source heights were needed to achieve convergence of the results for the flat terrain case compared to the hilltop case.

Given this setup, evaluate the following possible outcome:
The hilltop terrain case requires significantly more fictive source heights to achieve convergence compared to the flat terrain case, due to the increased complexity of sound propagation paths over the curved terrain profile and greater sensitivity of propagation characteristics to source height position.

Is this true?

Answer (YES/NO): YES